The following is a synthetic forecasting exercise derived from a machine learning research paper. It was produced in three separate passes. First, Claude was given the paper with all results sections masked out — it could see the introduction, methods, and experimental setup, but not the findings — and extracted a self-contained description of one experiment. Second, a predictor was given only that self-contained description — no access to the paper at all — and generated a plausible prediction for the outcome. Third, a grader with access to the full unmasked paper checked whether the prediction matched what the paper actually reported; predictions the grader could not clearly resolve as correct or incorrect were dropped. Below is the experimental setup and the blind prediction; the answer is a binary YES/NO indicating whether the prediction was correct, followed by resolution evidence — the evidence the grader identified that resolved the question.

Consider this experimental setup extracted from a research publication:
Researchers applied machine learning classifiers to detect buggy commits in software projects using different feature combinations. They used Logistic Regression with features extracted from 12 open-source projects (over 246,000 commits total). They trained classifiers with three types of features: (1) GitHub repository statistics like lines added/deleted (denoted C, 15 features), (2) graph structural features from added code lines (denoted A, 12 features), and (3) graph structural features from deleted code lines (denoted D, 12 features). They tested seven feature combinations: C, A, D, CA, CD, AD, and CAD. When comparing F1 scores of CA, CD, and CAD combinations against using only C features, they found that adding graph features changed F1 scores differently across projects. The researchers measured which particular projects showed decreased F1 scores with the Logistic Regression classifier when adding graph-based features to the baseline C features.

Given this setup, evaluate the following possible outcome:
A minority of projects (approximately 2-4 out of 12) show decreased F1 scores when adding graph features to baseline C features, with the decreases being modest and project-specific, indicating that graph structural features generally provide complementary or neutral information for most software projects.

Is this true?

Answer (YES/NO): YES